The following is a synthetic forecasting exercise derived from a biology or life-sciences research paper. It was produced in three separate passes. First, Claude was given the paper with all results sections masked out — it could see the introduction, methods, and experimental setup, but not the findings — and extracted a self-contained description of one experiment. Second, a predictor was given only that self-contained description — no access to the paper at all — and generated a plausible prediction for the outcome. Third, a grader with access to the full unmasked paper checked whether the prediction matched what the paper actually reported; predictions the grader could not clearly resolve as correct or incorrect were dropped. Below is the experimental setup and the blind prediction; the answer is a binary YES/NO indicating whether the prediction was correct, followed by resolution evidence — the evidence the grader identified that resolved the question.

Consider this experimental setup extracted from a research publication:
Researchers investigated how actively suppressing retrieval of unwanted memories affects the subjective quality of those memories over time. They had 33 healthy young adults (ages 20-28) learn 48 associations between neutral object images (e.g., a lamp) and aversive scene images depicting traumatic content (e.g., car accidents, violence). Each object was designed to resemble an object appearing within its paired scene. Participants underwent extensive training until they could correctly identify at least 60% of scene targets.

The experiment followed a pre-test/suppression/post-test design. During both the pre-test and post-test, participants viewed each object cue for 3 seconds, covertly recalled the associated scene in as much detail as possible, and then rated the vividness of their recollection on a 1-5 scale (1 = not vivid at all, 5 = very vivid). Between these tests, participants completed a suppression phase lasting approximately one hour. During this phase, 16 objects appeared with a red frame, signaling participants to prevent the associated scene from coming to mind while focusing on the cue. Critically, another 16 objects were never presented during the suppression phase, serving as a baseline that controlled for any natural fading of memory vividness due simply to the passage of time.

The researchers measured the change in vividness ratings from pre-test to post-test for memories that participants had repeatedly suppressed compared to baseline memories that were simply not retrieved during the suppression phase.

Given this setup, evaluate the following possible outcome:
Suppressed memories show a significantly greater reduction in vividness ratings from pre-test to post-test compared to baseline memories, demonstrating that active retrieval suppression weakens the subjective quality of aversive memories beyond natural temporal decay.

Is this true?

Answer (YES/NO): YES